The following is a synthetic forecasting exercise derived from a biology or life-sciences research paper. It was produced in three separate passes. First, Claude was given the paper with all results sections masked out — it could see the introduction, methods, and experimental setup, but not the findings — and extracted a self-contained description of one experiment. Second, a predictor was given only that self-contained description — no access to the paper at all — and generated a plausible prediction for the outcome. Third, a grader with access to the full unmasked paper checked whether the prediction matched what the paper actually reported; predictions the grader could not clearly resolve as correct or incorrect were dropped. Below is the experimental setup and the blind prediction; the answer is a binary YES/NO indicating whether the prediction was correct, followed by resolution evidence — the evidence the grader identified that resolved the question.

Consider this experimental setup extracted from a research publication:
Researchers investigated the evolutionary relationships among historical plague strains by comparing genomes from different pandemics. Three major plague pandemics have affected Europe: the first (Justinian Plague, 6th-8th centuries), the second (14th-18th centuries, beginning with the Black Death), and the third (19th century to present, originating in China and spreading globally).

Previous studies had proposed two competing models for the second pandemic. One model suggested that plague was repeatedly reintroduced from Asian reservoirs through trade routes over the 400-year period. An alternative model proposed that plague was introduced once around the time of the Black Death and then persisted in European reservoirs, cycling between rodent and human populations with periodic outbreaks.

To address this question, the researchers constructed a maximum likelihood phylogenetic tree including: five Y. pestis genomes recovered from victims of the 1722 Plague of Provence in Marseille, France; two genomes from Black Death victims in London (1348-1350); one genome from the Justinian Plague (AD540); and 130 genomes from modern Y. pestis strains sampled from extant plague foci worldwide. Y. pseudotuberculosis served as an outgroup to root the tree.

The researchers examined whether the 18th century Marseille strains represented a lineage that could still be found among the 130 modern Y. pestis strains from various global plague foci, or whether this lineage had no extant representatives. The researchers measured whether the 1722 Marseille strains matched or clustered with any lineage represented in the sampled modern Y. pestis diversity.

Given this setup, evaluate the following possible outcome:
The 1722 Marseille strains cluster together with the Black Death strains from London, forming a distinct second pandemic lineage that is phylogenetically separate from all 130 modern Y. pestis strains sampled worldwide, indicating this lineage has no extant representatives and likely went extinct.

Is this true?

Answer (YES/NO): NO